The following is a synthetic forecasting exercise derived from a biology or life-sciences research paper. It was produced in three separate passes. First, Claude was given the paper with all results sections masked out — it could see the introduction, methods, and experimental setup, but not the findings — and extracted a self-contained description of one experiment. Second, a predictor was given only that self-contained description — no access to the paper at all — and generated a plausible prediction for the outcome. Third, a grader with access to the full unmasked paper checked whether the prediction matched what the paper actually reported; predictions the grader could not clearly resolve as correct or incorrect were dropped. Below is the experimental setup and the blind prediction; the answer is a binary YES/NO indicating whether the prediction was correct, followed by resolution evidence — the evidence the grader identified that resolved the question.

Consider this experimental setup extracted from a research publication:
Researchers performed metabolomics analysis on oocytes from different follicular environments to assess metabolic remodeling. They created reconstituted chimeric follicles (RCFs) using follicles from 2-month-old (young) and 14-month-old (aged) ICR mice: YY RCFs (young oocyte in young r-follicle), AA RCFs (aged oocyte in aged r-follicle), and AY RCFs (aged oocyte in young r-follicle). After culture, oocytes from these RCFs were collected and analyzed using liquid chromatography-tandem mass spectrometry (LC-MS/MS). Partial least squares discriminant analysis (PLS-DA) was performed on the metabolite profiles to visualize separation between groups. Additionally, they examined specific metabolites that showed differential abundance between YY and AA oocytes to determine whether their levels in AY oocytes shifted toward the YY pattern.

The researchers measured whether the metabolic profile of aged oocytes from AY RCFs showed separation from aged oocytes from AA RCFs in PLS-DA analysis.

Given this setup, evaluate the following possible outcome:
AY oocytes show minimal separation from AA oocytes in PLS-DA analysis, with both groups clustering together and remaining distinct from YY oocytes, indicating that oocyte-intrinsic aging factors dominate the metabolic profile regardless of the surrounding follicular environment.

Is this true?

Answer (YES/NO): NO